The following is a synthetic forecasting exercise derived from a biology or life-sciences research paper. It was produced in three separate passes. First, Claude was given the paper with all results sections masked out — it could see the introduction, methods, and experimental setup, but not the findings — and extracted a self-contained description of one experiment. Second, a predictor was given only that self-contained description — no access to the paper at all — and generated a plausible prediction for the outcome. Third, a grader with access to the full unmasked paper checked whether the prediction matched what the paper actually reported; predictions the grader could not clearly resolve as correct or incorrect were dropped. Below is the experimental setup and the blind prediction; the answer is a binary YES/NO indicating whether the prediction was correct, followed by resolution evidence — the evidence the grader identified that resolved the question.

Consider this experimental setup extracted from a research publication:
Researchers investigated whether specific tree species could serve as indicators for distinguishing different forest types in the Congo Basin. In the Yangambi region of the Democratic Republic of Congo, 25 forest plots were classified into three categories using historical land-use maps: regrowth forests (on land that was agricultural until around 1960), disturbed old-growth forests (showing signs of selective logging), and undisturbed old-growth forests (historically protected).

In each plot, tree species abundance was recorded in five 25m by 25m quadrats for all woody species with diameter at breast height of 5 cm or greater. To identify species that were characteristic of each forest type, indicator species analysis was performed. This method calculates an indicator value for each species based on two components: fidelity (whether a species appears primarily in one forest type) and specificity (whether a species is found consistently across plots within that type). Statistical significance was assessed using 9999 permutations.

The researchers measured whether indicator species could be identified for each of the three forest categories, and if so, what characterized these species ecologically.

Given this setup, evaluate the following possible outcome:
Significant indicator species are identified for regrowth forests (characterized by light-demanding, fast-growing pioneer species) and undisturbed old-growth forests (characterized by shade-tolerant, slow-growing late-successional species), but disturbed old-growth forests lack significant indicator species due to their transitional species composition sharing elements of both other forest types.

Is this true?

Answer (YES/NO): NO